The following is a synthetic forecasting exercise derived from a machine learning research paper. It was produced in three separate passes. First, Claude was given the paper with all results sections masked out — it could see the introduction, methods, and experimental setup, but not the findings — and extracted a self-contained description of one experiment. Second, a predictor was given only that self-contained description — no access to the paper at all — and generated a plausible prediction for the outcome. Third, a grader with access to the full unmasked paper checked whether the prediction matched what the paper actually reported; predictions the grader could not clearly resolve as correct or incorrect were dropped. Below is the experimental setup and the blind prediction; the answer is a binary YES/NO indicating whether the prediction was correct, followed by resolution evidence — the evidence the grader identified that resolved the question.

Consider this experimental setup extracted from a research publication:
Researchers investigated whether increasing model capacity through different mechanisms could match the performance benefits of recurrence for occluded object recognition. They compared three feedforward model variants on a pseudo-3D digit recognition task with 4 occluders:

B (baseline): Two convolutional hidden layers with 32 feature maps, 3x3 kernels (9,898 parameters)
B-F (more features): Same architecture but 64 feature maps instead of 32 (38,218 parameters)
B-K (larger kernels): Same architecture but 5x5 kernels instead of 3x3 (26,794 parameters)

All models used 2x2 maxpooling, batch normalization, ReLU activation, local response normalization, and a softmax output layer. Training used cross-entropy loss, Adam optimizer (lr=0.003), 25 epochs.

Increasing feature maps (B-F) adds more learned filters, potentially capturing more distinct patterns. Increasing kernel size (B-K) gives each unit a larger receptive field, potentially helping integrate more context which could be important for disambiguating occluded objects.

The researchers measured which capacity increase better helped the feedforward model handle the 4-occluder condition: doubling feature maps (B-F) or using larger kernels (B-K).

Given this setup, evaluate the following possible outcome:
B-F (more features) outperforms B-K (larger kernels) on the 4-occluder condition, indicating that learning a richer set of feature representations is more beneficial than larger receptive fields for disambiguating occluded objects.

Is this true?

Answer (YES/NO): YES